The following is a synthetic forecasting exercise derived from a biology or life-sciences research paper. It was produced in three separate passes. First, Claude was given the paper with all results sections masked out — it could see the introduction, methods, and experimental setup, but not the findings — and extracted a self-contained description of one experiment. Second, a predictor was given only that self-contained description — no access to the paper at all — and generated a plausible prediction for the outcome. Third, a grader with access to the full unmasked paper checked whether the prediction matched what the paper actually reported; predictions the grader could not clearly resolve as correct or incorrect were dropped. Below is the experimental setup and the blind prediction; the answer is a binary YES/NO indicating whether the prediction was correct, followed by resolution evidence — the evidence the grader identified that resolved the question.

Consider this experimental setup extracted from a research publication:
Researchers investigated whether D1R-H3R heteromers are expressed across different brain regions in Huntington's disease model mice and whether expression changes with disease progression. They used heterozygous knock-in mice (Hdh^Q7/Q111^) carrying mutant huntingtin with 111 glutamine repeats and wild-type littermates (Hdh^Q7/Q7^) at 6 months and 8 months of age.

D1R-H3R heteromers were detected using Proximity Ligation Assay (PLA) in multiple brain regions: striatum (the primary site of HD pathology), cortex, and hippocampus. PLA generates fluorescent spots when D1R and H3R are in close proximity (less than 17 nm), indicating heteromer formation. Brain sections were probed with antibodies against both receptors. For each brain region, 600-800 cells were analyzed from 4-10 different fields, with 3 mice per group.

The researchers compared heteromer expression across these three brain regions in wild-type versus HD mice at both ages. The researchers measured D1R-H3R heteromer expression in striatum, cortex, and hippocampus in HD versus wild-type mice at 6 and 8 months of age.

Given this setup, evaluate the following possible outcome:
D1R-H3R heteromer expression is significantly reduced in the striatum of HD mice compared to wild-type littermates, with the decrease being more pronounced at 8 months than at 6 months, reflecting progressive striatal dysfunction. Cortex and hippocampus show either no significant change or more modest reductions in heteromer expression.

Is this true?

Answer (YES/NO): NO